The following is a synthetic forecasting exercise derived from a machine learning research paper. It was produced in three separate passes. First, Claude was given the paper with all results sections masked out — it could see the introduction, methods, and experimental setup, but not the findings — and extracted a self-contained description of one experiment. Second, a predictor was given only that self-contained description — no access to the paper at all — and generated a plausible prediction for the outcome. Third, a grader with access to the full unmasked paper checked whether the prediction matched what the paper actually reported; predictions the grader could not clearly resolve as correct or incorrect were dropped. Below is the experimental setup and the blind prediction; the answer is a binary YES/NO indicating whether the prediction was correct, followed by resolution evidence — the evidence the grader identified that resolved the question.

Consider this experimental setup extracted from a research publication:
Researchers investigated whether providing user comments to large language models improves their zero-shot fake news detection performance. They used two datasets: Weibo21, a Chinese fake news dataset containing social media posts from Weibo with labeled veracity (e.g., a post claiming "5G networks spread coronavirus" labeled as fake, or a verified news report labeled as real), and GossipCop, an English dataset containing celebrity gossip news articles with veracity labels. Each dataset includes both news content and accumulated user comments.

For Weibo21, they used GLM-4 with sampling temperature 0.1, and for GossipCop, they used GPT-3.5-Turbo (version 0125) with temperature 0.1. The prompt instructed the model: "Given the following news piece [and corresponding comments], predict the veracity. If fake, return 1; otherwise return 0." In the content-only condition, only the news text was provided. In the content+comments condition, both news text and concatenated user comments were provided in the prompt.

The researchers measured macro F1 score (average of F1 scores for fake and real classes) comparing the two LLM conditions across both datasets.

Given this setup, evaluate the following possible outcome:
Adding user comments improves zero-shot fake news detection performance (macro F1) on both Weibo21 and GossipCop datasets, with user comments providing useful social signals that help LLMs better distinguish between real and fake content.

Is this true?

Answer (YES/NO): YES